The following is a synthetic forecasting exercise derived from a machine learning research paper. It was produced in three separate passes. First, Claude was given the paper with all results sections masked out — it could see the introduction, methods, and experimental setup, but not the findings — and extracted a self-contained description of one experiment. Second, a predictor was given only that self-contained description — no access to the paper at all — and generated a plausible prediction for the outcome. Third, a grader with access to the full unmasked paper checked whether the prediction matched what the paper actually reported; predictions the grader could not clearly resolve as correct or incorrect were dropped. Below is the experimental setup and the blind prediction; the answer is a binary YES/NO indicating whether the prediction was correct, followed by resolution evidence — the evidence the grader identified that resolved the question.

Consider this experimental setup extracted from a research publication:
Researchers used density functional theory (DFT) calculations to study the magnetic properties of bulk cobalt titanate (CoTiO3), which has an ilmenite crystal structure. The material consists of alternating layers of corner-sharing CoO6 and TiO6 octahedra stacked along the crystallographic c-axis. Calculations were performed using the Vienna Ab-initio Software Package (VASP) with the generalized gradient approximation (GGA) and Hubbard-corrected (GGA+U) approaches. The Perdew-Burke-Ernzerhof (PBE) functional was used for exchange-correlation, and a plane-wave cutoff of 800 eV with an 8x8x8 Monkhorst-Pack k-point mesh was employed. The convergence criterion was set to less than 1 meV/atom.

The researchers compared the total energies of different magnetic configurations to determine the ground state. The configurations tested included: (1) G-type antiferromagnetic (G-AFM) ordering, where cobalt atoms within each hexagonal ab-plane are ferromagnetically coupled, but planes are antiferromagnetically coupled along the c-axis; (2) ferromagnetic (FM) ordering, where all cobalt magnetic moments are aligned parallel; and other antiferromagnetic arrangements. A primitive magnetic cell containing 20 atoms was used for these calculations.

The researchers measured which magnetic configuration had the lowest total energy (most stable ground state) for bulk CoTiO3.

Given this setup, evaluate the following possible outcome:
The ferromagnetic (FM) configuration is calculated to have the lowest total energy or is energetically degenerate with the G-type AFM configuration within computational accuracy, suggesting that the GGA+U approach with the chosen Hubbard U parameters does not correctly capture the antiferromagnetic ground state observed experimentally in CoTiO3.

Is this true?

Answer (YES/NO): NO